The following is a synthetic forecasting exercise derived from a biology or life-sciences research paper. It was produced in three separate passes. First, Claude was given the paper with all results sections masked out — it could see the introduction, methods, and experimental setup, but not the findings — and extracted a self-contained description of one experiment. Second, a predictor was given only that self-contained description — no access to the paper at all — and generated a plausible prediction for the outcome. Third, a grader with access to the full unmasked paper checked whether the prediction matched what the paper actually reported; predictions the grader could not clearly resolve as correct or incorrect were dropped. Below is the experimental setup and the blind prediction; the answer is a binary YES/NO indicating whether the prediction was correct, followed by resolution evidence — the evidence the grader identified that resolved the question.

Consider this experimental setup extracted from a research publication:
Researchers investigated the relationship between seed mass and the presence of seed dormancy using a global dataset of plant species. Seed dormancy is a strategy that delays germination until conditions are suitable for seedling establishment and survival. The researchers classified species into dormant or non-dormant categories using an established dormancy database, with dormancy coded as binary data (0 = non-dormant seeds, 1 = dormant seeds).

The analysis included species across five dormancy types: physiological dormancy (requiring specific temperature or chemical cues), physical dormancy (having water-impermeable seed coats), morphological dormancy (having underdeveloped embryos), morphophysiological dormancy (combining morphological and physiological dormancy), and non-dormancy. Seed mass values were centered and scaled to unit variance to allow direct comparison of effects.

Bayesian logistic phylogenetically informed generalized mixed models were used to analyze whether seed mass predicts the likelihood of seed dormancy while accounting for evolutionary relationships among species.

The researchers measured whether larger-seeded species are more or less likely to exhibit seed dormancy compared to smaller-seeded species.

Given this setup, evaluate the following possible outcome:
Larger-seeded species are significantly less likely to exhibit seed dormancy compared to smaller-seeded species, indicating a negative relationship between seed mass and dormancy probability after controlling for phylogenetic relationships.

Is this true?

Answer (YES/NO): NO